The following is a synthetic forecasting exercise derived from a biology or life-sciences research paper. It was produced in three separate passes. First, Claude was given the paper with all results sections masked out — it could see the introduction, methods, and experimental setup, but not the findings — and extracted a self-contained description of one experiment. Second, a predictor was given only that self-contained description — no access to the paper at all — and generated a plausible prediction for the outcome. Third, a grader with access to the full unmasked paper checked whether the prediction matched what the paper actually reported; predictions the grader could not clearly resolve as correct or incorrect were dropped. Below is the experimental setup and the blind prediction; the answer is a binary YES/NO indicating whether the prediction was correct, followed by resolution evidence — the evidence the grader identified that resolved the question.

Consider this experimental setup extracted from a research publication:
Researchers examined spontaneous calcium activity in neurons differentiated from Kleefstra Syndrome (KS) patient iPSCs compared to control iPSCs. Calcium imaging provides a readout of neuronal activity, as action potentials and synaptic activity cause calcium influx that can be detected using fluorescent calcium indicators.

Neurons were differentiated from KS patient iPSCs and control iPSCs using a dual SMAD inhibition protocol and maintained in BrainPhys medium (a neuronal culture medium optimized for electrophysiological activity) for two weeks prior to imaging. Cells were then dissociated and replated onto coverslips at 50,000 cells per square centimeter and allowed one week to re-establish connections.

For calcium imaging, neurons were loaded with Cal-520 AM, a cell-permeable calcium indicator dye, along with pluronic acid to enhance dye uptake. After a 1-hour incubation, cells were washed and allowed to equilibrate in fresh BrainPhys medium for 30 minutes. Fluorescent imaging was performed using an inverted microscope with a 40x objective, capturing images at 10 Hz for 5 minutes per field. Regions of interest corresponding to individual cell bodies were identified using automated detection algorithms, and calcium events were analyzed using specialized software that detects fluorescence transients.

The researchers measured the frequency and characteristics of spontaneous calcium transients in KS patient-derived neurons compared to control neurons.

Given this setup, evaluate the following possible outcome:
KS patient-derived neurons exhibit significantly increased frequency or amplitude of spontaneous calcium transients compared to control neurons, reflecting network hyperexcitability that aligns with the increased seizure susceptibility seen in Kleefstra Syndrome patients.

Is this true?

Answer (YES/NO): YES